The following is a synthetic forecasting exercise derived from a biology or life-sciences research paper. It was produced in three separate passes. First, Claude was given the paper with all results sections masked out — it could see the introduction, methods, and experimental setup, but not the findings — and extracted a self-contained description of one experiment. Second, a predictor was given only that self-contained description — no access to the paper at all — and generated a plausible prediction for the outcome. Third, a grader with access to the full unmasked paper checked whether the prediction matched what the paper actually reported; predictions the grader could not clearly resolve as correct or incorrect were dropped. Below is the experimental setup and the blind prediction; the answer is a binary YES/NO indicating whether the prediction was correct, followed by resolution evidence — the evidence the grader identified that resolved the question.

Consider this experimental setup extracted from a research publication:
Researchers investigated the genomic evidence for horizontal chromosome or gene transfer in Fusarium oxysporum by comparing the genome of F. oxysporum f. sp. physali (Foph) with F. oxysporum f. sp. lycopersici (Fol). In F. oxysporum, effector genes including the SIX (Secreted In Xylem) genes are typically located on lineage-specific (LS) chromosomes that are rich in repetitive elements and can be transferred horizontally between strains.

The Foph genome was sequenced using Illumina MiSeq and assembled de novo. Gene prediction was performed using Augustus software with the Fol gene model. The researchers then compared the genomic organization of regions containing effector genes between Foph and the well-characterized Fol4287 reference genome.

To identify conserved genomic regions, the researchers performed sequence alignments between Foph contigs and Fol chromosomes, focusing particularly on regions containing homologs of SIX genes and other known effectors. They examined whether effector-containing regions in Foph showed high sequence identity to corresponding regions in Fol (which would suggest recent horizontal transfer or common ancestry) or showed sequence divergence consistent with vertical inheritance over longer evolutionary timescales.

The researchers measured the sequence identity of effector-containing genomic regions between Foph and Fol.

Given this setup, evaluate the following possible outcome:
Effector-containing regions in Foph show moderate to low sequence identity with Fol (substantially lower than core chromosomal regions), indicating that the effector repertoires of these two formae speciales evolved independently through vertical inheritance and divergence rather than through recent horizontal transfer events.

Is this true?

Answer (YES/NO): NO